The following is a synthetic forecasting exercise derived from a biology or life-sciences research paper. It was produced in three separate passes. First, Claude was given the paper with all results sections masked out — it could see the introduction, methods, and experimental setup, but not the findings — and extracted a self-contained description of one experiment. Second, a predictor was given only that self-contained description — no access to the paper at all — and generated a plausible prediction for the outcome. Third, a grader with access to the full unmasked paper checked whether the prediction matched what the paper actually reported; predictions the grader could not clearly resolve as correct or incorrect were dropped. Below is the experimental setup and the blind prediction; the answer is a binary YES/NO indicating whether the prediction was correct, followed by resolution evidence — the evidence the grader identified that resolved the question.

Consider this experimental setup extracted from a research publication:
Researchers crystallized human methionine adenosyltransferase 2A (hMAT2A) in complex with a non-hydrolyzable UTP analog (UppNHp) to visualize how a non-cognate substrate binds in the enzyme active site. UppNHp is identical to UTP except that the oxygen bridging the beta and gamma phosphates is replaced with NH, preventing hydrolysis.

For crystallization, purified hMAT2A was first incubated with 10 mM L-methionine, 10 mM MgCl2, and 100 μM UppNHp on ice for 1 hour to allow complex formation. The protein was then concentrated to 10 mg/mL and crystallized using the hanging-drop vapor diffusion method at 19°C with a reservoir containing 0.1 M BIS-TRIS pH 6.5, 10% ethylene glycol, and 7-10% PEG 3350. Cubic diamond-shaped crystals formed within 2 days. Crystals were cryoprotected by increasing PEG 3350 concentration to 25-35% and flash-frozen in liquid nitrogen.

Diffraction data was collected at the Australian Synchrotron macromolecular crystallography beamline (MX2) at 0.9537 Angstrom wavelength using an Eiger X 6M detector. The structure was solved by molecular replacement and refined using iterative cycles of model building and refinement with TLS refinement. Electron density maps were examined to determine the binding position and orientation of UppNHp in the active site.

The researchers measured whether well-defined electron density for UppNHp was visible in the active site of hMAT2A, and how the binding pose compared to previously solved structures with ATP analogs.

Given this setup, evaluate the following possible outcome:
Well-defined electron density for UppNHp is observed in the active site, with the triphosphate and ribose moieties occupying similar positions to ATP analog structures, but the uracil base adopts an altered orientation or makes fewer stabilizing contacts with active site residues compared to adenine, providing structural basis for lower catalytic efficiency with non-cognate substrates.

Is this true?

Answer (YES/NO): NO